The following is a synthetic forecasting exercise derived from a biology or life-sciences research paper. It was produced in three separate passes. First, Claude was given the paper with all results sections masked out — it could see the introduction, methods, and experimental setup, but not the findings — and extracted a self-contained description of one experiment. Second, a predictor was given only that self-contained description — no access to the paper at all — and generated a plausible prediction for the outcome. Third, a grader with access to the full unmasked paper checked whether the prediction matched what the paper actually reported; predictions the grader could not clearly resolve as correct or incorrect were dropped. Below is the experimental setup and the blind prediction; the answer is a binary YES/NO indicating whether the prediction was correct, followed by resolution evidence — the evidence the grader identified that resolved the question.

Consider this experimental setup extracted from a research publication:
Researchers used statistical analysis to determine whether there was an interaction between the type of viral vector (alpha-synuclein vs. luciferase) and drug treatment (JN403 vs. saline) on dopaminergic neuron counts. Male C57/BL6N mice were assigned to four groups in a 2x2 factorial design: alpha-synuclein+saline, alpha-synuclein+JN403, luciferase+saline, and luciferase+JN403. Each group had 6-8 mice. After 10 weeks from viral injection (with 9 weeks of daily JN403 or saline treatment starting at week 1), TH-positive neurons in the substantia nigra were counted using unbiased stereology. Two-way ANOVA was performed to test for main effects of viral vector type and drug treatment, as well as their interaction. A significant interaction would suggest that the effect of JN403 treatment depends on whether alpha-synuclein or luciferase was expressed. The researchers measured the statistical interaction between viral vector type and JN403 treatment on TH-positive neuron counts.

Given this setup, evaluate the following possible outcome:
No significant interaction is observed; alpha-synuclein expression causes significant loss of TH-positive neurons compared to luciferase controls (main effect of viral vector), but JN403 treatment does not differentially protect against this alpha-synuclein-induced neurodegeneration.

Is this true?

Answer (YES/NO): YES